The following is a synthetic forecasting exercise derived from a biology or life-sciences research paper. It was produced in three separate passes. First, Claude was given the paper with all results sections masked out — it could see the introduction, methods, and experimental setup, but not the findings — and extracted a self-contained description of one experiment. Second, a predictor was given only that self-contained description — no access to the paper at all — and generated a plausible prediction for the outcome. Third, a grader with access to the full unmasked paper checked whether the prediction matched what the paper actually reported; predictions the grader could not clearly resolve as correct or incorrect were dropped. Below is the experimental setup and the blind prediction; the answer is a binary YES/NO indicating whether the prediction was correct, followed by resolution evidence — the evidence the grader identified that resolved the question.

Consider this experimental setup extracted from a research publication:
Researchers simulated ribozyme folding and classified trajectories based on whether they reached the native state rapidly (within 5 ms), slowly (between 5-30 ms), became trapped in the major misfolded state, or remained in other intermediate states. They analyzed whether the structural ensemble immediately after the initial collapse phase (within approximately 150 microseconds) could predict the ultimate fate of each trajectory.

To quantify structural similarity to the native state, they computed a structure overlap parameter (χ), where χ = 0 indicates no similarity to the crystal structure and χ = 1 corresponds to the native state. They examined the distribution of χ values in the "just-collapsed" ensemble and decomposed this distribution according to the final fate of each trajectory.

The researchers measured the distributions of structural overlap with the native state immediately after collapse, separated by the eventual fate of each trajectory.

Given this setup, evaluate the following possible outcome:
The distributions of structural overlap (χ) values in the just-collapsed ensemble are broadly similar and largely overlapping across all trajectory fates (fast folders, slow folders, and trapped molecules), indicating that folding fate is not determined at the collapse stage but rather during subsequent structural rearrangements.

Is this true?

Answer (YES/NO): NO